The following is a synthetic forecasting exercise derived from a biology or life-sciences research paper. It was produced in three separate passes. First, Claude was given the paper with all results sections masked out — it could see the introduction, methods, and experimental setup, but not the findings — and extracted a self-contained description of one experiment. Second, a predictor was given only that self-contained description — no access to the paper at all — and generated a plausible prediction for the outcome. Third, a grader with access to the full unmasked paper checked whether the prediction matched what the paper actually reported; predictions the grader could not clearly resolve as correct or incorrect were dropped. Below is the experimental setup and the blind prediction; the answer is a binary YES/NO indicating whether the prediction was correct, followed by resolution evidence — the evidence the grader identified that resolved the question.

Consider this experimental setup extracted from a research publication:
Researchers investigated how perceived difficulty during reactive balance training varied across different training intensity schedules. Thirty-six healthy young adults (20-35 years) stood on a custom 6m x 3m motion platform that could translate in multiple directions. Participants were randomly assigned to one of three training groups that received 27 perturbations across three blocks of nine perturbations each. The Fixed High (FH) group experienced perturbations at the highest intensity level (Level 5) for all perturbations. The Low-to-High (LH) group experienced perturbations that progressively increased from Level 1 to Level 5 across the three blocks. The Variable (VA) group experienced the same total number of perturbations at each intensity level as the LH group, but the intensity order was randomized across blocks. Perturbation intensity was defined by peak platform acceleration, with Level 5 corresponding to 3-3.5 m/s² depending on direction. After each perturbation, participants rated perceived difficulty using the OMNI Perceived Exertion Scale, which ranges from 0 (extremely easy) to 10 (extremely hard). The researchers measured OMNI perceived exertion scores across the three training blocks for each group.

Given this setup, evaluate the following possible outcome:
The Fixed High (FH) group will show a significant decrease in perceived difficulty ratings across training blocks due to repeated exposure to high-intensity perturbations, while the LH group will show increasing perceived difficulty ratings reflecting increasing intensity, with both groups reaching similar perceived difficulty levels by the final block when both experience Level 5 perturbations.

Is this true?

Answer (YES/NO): YES